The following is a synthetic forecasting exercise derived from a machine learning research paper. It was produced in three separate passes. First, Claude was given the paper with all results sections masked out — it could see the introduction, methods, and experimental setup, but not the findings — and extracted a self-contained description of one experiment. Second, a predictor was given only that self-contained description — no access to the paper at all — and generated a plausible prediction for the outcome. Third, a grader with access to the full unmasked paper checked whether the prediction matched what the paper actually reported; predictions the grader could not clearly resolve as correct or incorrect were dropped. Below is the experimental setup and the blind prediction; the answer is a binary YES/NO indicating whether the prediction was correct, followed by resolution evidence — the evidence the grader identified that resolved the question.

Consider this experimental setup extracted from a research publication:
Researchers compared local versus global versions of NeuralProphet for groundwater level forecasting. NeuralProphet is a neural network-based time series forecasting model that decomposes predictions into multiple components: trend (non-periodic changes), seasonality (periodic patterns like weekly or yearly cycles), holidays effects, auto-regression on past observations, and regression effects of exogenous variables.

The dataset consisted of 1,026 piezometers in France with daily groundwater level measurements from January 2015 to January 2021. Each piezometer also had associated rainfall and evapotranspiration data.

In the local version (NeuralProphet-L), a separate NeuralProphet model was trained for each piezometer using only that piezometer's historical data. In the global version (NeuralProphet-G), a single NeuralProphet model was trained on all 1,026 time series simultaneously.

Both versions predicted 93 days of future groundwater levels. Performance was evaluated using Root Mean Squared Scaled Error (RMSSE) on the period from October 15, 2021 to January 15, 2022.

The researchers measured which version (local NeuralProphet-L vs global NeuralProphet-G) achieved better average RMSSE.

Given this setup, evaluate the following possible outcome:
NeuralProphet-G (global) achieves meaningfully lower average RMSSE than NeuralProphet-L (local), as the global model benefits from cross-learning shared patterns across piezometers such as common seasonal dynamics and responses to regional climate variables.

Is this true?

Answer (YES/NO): NO